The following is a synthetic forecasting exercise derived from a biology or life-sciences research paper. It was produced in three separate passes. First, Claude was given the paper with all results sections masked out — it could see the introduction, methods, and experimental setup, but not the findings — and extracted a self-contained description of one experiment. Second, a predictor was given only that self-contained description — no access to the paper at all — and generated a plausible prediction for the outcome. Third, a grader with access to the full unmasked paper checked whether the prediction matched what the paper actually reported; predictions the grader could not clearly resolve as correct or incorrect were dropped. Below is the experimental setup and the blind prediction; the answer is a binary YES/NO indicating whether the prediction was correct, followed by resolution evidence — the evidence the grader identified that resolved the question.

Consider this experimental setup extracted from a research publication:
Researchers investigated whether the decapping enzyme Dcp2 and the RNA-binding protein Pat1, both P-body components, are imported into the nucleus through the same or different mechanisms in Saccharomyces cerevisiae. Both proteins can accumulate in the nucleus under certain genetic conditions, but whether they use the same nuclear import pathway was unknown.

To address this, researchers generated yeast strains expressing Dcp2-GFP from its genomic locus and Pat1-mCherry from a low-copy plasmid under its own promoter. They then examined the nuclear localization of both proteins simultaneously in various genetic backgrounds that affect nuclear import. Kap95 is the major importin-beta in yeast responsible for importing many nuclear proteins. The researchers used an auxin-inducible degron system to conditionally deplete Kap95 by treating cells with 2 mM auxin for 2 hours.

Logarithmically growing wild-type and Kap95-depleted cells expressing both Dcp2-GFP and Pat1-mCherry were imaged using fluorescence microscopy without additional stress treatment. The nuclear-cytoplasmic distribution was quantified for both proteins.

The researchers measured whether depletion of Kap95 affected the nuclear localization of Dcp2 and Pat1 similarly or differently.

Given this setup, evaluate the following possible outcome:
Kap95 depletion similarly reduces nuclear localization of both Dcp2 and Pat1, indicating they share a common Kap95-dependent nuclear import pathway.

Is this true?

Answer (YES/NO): NO